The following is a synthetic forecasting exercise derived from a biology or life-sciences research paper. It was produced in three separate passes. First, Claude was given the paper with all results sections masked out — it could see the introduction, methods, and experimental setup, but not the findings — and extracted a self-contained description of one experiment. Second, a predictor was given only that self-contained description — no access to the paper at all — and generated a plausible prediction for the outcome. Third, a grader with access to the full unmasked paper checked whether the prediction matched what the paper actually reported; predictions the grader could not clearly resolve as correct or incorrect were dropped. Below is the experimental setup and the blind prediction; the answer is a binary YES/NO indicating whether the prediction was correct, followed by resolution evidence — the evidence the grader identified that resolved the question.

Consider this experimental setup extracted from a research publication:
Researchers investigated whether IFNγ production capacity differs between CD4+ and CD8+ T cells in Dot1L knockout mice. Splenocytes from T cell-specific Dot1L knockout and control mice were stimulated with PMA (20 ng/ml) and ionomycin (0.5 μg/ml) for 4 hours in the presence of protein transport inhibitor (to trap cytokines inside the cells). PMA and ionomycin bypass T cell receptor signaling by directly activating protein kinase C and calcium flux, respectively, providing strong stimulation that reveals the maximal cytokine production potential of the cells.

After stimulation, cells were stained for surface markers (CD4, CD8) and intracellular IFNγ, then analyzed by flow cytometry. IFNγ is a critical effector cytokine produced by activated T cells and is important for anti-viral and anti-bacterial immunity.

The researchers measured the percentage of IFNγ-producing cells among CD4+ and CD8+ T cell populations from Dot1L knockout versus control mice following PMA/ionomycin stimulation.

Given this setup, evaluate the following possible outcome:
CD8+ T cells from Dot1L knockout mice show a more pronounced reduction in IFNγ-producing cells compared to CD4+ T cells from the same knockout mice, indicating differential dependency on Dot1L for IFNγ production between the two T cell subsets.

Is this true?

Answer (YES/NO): NO